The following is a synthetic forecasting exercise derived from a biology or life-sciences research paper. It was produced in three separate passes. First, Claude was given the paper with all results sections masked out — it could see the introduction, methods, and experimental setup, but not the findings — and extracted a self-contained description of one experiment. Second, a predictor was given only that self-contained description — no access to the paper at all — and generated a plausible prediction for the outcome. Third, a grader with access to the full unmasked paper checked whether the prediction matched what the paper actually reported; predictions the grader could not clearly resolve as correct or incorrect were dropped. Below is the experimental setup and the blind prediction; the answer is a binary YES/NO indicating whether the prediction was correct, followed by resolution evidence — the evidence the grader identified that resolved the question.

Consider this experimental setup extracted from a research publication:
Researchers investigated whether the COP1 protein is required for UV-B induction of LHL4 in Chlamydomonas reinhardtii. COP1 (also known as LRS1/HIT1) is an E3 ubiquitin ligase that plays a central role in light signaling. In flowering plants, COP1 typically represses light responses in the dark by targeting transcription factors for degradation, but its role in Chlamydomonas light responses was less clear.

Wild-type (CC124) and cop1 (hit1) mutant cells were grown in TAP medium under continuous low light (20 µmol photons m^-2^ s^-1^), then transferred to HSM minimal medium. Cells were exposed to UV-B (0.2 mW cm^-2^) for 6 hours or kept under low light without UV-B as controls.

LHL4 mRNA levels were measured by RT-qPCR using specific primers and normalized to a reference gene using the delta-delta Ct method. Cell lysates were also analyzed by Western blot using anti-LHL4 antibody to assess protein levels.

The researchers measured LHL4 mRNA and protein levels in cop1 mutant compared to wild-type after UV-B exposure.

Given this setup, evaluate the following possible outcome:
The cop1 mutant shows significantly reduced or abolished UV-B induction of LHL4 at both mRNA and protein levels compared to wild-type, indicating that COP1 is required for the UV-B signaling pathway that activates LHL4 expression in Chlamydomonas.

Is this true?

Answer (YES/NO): YES